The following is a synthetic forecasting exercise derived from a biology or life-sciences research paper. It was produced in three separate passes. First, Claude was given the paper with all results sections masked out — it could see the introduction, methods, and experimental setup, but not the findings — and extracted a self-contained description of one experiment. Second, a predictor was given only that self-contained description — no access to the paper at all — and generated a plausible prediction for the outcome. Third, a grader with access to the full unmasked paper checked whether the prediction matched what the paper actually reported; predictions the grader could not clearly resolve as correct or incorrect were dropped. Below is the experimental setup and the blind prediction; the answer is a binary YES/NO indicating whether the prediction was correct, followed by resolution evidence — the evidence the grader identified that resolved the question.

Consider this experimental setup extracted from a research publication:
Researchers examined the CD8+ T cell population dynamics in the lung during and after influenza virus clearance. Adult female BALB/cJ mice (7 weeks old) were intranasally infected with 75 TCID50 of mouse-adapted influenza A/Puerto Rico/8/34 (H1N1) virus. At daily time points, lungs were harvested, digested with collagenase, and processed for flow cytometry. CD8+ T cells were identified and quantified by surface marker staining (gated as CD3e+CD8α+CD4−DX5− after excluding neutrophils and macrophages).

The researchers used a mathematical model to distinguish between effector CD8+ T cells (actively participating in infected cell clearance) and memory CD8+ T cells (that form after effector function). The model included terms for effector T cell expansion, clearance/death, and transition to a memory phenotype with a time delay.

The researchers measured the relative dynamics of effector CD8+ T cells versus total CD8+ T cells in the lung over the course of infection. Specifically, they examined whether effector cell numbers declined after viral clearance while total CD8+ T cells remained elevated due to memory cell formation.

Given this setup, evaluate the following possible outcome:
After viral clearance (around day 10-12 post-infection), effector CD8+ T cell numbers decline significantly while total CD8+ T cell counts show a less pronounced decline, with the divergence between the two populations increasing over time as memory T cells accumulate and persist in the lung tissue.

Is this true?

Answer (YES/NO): NO